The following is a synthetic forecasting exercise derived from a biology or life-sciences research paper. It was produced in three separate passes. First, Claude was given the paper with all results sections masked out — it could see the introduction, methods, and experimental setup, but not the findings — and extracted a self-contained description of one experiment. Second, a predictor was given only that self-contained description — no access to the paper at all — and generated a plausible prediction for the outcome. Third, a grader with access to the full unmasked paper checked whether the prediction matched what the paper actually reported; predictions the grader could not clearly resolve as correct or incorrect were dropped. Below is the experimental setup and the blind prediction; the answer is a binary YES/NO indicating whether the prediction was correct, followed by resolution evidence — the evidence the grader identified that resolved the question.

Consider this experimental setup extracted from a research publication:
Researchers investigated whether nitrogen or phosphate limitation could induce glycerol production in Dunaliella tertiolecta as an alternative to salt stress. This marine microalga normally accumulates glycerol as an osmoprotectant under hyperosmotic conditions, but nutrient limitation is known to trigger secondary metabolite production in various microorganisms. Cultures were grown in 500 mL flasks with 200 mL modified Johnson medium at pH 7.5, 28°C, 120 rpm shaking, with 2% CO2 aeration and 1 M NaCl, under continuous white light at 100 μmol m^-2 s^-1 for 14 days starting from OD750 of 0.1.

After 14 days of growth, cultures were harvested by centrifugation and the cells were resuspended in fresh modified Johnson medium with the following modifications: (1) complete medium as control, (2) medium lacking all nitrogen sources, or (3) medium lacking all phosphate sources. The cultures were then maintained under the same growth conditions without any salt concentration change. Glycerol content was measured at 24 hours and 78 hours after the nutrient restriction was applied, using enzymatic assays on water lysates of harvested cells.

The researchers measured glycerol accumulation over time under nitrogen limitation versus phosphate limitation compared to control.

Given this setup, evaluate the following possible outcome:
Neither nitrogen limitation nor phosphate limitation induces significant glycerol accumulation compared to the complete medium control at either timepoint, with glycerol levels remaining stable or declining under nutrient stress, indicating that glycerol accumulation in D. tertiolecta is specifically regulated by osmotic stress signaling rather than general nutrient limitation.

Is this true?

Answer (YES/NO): YES